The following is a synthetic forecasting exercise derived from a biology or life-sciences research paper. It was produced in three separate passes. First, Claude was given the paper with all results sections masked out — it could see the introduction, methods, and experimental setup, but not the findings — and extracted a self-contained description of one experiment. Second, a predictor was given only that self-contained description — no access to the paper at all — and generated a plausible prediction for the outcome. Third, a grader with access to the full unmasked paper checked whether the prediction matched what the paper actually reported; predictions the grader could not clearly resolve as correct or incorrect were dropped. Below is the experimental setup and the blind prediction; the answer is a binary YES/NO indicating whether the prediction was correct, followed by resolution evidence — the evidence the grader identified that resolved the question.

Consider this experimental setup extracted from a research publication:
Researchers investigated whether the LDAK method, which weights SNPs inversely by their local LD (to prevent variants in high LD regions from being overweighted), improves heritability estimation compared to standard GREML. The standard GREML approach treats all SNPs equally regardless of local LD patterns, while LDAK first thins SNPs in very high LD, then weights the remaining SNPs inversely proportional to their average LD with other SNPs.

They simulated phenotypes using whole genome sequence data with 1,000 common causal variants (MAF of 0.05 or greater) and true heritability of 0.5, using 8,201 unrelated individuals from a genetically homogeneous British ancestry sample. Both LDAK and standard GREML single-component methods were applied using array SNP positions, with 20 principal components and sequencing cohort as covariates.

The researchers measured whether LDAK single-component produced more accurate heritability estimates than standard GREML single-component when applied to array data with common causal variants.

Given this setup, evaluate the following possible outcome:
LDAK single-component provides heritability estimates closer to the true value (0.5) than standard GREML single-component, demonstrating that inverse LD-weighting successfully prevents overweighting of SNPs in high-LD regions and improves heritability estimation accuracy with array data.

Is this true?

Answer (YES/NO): YES